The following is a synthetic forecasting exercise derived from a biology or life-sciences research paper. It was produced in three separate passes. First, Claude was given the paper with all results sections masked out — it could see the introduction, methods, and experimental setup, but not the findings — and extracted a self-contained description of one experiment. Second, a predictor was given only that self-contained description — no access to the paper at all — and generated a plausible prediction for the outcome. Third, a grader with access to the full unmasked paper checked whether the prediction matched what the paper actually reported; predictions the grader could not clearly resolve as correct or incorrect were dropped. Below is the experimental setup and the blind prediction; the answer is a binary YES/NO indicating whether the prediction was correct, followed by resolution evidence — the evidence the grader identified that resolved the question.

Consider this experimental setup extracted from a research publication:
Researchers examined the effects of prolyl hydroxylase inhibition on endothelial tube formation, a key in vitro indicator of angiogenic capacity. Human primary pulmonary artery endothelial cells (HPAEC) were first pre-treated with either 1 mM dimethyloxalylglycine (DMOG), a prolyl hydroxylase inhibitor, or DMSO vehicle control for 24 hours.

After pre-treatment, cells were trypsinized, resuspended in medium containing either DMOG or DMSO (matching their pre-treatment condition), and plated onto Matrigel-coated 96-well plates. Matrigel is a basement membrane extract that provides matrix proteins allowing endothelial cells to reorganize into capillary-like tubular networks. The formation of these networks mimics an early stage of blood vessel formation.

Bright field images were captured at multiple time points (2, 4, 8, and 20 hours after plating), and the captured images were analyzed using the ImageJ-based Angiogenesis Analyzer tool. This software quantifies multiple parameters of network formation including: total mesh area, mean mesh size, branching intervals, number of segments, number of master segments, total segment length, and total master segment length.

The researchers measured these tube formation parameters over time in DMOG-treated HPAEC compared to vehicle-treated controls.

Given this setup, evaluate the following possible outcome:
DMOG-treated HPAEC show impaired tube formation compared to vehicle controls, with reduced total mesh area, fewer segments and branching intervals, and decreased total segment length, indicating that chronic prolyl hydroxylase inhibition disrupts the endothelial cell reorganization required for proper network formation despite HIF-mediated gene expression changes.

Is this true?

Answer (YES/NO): YES